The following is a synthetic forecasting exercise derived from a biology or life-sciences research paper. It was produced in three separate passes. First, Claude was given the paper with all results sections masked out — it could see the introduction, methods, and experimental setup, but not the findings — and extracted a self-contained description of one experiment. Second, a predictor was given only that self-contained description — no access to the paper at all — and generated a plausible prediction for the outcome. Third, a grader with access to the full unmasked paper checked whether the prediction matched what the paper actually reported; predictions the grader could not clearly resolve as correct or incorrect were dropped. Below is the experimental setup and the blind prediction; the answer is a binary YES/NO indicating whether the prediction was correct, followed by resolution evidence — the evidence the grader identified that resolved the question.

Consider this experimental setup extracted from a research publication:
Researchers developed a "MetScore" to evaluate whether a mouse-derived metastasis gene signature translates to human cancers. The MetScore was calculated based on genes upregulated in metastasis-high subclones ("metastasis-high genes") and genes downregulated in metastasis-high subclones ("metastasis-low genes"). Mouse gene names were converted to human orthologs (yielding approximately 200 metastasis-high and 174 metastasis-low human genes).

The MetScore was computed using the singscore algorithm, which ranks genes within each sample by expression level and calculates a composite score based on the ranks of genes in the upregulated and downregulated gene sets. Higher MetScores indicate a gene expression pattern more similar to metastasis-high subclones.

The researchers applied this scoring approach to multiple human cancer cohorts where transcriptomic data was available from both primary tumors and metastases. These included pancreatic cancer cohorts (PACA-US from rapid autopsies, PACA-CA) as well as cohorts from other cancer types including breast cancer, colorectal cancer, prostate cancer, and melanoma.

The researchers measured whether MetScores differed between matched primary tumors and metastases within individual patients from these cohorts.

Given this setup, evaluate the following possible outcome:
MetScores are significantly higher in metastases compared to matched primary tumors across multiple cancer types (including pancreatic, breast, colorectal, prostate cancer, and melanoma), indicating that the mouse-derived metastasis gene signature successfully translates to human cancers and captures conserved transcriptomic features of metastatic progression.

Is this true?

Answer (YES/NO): NO